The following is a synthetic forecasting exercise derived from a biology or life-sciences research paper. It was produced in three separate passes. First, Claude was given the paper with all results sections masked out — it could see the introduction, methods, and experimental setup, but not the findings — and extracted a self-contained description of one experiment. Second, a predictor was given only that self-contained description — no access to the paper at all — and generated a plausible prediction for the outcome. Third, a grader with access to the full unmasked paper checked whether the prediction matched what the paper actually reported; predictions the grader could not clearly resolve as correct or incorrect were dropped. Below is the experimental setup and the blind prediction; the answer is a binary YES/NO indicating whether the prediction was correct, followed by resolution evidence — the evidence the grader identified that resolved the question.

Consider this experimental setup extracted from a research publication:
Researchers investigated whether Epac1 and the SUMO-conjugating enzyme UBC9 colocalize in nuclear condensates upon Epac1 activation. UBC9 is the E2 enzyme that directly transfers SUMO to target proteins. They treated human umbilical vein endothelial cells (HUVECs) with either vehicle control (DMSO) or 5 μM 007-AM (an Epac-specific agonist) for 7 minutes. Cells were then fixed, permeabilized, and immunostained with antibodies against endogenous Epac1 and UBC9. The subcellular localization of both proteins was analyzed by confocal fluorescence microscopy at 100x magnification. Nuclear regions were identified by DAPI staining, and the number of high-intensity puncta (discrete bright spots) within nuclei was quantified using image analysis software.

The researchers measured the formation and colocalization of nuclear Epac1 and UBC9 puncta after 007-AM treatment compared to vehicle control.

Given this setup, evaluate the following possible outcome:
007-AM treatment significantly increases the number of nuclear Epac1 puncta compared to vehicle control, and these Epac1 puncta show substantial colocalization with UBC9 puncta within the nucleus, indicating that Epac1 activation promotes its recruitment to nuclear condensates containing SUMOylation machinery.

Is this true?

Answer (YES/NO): YES